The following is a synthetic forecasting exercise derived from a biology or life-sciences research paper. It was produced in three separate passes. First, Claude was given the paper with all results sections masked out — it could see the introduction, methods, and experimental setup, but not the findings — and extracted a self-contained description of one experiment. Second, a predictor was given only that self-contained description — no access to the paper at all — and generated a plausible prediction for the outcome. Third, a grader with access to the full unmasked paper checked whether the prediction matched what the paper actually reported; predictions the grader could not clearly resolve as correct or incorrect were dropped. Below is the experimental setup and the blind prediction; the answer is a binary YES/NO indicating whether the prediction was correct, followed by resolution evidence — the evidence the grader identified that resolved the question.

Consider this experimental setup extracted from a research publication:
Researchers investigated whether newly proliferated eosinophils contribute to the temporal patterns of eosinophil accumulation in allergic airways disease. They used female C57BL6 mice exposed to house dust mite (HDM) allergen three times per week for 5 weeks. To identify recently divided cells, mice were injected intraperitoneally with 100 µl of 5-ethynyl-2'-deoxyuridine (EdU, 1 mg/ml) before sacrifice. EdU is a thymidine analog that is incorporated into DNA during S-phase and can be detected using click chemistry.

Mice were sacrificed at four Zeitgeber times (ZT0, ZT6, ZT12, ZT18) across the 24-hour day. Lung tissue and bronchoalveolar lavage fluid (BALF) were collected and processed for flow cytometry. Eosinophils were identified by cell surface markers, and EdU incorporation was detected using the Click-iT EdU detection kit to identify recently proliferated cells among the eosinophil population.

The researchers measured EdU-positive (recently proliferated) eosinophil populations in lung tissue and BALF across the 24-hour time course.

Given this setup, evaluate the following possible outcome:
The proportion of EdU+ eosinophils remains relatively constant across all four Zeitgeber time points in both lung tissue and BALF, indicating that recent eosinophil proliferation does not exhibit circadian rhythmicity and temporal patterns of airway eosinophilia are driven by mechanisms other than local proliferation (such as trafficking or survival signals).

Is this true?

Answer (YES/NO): NO